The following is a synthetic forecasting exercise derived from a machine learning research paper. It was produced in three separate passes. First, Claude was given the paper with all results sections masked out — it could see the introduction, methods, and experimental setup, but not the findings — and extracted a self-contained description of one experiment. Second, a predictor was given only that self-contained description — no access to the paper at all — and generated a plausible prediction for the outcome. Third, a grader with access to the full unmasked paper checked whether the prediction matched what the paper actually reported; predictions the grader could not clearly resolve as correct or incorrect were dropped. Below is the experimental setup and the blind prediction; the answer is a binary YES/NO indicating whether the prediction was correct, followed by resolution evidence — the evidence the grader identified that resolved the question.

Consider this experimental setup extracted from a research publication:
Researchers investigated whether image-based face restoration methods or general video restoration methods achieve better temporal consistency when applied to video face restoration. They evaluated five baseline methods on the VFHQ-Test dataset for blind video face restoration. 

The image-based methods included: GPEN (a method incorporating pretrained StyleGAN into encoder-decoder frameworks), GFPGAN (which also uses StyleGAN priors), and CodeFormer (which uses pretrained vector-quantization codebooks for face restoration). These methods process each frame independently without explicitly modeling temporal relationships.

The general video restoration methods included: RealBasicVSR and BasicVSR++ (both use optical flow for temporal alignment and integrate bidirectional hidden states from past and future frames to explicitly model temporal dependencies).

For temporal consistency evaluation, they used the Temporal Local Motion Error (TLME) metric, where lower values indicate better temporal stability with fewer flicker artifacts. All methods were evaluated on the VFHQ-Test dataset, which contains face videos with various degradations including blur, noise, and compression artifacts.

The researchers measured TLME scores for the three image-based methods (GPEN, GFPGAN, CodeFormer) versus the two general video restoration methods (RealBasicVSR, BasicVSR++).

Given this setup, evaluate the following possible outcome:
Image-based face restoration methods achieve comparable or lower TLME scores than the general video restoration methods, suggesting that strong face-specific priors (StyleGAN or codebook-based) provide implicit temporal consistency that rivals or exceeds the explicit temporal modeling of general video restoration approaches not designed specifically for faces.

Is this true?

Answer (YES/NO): YES